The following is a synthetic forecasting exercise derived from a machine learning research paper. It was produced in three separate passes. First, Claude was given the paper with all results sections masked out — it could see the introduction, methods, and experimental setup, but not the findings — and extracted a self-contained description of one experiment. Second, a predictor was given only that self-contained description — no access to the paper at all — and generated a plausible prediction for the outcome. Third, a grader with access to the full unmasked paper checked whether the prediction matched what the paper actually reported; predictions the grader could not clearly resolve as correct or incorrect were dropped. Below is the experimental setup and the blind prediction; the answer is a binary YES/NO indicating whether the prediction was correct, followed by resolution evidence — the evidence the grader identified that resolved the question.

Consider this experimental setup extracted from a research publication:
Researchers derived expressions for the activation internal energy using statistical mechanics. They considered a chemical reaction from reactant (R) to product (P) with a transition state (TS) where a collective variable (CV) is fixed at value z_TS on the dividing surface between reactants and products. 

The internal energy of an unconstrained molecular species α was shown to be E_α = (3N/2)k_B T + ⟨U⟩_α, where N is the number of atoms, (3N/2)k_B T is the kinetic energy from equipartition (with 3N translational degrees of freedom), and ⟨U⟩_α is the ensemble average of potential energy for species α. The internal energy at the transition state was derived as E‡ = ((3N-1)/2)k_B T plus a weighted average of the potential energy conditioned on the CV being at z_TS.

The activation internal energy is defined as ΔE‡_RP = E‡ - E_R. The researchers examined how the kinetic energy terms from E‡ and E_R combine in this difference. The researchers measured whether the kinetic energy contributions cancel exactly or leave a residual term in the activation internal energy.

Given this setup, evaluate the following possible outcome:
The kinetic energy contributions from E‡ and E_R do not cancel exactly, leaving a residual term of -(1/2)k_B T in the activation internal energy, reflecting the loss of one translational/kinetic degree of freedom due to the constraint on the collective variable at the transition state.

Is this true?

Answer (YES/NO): YES